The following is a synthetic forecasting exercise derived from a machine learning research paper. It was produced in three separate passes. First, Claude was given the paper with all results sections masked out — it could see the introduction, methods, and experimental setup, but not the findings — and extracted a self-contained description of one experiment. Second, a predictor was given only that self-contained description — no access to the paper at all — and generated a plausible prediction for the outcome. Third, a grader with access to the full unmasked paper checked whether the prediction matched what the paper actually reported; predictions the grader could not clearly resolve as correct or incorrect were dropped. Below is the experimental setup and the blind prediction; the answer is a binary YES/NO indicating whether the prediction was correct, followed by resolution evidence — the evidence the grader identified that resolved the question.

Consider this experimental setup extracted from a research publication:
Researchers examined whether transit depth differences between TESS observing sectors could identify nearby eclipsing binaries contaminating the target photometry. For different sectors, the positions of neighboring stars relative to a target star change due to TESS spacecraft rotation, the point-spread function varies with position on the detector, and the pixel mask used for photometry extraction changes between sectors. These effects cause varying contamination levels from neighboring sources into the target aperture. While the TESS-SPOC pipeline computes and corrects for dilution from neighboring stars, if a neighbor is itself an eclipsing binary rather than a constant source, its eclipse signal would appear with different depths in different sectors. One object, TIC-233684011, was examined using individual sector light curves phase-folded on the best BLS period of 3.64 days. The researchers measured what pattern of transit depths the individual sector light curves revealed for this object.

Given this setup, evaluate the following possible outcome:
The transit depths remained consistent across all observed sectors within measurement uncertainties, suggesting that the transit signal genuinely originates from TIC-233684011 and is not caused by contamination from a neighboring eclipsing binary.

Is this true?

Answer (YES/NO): NO